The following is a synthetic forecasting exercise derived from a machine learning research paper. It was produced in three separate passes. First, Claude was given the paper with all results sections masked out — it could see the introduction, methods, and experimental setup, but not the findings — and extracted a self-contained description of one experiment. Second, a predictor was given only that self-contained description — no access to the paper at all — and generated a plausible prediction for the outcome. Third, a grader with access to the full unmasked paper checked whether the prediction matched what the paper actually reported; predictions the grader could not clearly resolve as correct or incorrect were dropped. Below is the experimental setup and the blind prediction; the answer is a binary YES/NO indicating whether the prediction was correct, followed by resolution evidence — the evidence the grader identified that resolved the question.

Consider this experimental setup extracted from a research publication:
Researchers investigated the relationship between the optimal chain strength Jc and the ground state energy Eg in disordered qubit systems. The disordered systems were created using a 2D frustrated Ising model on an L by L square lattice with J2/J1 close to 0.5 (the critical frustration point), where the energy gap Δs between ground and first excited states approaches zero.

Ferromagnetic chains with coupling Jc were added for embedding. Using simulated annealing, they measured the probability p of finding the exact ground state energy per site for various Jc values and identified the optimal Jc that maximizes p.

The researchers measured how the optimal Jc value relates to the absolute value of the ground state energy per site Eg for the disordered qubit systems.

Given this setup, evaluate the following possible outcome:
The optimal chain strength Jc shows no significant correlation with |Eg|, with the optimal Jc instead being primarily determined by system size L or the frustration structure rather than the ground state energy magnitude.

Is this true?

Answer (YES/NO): NO